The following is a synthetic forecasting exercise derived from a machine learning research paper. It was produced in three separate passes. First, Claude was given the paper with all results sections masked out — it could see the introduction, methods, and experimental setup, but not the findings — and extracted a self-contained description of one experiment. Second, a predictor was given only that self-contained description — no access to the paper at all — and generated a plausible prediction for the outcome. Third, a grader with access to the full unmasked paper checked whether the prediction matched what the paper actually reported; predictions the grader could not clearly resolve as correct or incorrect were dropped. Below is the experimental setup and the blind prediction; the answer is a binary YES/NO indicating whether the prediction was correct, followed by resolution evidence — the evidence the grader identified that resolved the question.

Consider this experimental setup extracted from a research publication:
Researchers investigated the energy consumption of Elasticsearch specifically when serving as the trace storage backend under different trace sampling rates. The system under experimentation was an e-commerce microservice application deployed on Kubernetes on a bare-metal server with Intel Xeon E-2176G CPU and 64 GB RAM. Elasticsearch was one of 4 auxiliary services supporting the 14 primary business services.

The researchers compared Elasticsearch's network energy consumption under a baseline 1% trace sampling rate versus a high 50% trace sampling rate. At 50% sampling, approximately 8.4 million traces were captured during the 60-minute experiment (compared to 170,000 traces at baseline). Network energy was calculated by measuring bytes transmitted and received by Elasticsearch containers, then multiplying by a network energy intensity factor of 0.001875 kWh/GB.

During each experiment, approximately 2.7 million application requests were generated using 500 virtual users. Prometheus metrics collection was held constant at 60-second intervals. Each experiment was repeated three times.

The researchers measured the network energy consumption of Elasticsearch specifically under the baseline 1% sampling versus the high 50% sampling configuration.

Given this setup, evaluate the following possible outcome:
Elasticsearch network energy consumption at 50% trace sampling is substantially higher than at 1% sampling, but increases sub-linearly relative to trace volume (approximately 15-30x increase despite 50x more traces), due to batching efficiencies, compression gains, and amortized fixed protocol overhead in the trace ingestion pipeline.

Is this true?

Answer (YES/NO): NO